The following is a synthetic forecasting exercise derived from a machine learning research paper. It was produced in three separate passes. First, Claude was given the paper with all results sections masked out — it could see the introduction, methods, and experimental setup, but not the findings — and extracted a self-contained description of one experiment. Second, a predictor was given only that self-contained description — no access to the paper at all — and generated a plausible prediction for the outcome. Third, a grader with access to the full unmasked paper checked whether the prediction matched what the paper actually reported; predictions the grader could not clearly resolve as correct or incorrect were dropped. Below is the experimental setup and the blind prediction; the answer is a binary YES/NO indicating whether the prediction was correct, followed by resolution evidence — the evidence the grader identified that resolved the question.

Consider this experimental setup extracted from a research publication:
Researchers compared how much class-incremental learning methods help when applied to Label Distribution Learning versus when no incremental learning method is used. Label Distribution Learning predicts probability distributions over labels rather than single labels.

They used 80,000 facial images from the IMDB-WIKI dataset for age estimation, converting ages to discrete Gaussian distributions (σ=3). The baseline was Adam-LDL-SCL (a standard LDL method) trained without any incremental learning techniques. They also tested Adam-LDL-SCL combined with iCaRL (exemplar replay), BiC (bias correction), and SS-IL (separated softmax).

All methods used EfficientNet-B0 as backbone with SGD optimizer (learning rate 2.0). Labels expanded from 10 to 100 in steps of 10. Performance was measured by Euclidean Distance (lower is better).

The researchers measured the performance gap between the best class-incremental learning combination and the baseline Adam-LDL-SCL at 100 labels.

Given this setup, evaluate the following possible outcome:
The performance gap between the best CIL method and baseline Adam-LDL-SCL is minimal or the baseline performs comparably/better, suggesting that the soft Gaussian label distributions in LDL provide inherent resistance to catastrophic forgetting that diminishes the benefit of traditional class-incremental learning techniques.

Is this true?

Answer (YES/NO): NO